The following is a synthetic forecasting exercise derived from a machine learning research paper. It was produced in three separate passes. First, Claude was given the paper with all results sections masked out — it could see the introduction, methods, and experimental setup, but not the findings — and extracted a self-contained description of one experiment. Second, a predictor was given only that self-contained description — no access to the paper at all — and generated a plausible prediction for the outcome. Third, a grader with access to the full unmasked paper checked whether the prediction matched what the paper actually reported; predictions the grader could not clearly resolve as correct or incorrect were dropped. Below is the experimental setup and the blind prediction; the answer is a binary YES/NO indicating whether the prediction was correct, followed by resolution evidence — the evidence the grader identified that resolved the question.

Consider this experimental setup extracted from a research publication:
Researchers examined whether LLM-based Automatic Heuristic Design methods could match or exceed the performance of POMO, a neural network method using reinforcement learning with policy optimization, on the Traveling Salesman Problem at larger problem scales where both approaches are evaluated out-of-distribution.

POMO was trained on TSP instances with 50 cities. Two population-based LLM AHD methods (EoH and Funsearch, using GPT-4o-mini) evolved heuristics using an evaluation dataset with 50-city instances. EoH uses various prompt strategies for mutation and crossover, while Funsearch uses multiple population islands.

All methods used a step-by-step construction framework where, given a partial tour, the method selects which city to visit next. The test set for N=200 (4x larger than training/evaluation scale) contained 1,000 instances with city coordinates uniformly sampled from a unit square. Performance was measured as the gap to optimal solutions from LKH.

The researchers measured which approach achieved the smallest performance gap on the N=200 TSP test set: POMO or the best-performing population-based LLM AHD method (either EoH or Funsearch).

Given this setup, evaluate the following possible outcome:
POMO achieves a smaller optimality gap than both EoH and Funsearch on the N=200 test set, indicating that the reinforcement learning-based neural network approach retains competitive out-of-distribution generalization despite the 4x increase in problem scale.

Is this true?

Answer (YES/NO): NO